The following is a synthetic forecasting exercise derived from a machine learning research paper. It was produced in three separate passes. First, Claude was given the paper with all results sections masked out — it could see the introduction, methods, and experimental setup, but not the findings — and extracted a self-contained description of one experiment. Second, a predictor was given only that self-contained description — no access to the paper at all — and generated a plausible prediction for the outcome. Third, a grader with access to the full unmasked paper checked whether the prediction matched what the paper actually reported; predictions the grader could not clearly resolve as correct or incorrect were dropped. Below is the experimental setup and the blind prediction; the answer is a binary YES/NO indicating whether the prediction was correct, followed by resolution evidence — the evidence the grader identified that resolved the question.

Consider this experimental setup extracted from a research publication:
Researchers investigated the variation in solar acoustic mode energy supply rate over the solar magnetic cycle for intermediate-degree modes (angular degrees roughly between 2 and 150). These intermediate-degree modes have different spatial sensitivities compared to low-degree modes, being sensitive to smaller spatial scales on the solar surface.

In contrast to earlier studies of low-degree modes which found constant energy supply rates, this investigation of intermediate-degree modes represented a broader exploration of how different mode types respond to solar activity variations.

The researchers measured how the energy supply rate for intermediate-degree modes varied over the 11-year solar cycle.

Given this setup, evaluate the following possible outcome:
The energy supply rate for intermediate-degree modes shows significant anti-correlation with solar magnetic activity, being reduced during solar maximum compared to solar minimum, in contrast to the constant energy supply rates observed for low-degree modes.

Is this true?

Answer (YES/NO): YES